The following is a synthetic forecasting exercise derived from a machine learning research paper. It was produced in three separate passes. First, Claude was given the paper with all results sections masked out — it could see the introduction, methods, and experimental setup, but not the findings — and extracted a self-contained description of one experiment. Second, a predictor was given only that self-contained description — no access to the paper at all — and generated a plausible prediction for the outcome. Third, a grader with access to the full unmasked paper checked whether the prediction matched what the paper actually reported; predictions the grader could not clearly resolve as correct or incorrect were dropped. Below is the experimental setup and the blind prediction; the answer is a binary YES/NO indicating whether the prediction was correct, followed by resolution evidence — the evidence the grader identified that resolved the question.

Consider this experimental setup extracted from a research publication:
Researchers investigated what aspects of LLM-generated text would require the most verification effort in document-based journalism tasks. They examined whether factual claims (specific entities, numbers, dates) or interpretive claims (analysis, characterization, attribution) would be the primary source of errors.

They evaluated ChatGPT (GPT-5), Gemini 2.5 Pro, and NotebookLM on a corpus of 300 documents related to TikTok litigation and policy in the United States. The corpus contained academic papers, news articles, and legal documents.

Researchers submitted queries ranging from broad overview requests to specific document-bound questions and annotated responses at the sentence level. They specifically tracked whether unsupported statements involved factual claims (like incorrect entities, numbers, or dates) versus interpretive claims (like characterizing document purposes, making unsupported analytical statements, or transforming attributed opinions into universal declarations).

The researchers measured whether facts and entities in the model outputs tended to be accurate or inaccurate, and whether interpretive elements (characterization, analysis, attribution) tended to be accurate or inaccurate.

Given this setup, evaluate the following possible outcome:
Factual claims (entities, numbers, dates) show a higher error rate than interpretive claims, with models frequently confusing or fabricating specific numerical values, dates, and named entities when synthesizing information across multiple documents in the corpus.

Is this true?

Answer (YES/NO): NO